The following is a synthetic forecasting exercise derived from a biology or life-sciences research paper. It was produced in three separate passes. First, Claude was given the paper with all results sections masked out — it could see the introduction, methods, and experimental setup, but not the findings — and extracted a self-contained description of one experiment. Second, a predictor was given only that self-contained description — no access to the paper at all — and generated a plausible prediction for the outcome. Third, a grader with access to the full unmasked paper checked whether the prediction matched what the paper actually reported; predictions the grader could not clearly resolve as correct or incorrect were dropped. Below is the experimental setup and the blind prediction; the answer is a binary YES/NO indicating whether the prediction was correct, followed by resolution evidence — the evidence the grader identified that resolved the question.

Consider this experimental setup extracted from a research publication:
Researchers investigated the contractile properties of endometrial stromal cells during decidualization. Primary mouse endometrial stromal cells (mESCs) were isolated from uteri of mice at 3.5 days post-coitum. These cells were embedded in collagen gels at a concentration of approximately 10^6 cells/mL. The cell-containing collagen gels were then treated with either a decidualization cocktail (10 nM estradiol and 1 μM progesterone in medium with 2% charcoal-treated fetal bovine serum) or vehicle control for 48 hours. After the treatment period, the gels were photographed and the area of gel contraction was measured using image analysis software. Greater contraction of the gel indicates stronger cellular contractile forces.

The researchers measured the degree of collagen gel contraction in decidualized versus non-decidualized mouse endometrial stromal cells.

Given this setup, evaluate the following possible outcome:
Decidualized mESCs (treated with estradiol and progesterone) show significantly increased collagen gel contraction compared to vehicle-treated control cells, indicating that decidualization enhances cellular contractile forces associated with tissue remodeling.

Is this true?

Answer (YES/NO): YES